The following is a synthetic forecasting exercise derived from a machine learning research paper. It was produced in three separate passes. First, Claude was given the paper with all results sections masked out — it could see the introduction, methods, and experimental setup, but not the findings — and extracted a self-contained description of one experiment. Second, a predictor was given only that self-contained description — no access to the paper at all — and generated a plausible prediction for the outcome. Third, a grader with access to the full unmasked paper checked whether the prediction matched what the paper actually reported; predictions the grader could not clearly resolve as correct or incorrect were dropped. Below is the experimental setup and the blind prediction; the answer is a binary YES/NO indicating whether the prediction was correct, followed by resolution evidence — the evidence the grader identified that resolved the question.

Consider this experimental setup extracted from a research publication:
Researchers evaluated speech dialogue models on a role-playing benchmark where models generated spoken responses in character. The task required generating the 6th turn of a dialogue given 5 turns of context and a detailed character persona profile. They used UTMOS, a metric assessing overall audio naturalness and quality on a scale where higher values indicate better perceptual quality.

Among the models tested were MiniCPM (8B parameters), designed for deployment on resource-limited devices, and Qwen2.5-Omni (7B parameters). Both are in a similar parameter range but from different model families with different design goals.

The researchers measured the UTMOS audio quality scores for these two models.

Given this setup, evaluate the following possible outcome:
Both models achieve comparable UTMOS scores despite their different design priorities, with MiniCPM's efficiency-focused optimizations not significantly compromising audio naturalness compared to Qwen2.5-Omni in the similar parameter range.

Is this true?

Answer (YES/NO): NO